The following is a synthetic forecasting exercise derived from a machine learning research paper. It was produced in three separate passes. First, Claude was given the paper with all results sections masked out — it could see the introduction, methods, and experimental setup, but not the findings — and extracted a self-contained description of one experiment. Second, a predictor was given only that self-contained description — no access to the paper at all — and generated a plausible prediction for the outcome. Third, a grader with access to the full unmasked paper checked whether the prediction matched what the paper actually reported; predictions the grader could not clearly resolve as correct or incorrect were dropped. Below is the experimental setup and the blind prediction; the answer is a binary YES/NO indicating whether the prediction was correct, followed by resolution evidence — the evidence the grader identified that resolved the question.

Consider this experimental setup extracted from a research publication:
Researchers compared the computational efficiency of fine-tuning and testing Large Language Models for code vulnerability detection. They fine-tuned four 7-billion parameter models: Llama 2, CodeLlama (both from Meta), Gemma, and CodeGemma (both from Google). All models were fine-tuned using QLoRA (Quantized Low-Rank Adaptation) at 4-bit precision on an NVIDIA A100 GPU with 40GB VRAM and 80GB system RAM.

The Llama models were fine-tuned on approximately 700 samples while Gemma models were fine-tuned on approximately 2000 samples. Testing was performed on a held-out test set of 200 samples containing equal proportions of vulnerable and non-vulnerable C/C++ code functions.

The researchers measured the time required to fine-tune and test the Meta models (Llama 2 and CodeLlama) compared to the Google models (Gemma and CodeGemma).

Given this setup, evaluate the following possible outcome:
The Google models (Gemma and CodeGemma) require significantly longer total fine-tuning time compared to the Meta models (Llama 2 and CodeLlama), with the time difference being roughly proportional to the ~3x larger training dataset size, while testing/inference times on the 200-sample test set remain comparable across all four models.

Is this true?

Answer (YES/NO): NO